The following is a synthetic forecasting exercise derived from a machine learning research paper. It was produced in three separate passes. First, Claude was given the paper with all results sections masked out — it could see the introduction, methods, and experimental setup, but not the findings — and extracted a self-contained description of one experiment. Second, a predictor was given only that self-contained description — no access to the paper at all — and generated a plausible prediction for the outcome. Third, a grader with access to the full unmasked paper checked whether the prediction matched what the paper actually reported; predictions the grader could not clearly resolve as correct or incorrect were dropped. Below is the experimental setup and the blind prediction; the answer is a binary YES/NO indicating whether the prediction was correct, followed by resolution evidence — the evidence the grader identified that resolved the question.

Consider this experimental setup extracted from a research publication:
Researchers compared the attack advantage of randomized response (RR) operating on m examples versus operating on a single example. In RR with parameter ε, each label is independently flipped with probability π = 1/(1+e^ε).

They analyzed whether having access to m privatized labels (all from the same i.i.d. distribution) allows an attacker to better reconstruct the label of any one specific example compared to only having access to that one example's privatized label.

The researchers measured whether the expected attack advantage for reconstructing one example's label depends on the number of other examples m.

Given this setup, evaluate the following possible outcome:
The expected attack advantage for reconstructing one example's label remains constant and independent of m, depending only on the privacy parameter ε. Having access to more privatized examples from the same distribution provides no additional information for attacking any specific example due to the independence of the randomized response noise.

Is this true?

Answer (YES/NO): YES